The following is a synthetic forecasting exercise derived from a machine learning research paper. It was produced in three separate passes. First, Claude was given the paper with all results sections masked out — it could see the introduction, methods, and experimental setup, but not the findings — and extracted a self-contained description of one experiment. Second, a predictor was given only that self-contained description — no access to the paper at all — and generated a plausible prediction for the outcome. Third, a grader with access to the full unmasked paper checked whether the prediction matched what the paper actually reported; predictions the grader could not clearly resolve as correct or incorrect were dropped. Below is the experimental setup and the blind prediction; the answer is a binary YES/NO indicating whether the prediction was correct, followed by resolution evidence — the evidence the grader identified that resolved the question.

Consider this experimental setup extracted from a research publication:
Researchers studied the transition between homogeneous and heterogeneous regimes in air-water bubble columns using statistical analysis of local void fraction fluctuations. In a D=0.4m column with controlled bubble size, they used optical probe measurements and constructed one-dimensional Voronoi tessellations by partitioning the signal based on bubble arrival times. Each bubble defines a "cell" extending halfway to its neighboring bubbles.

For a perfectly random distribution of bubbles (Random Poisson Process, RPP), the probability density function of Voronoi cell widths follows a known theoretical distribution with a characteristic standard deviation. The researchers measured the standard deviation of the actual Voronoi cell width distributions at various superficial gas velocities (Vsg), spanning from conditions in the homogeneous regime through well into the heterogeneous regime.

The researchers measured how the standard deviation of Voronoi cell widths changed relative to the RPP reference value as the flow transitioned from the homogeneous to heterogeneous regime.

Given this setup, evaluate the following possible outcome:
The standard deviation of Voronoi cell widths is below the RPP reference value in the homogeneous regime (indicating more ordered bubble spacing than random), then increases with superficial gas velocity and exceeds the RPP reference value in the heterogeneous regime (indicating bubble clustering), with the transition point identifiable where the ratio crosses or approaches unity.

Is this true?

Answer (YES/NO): NO